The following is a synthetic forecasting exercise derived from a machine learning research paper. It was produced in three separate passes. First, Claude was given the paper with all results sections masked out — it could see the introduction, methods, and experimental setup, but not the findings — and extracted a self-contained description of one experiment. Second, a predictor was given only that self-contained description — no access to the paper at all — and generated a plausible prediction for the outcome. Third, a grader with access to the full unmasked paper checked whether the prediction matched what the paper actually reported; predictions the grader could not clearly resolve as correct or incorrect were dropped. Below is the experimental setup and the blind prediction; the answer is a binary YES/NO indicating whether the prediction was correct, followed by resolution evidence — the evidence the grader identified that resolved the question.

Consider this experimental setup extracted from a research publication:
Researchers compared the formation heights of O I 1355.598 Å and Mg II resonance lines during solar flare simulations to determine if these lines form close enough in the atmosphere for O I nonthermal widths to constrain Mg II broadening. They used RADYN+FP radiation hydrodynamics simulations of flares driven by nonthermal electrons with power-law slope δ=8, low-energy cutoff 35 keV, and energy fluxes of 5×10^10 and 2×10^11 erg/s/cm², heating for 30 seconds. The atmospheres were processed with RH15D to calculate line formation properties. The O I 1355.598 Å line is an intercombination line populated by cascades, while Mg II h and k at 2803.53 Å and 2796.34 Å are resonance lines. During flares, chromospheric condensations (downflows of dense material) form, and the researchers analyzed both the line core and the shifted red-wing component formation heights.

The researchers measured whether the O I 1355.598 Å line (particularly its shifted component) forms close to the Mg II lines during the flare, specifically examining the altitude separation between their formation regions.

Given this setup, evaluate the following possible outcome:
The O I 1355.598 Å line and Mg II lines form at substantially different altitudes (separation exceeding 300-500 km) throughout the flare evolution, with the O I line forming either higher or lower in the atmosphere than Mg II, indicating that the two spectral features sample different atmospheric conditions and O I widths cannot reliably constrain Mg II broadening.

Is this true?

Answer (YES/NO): NO